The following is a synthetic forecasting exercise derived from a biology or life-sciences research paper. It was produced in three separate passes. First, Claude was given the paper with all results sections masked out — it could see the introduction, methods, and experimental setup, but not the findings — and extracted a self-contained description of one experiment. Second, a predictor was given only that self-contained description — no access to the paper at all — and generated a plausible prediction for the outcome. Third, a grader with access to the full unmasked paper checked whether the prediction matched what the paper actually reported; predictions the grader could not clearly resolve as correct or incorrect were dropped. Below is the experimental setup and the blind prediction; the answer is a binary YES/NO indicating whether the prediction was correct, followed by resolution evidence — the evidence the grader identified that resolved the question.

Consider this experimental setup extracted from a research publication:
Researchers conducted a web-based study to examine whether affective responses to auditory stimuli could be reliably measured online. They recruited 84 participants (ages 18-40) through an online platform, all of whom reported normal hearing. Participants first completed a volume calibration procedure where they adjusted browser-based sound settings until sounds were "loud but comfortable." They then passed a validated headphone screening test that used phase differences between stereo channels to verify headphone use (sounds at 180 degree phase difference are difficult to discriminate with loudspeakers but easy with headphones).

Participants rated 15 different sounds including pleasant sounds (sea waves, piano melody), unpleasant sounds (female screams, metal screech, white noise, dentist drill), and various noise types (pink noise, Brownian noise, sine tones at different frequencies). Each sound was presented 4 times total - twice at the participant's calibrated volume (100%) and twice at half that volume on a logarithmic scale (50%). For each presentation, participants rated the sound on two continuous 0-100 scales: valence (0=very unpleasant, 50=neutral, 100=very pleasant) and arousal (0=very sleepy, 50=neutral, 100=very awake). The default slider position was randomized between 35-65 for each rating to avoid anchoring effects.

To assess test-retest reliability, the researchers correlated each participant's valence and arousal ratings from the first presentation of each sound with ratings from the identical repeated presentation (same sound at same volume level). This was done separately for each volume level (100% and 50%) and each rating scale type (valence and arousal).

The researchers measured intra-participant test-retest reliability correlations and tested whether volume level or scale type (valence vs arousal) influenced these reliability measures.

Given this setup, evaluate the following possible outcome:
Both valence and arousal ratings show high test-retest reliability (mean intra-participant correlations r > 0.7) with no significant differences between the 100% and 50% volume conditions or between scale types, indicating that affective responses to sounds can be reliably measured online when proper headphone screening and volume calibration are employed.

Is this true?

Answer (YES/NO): NO